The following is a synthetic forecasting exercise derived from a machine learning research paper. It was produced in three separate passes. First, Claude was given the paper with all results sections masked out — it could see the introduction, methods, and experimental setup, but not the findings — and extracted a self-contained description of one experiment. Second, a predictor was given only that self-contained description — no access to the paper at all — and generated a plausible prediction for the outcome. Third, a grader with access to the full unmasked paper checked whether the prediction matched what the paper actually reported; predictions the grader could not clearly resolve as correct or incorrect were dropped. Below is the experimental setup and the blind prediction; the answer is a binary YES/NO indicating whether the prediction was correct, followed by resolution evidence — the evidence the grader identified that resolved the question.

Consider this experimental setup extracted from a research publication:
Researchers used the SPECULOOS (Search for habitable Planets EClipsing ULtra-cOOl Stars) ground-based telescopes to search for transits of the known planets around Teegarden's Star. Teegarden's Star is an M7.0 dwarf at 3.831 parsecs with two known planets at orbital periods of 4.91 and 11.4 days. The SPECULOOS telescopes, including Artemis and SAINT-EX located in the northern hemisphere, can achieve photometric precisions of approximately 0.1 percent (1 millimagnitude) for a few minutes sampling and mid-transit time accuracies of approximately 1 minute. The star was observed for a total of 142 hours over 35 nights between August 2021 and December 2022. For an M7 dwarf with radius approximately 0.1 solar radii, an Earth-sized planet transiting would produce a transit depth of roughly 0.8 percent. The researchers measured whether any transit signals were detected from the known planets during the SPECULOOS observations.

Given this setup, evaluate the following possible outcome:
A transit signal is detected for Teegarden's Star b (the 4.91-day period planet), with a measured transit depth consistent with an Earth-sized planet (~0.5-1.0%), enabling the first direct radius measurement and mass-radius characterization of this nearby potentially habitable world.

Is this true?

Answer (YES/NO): NO